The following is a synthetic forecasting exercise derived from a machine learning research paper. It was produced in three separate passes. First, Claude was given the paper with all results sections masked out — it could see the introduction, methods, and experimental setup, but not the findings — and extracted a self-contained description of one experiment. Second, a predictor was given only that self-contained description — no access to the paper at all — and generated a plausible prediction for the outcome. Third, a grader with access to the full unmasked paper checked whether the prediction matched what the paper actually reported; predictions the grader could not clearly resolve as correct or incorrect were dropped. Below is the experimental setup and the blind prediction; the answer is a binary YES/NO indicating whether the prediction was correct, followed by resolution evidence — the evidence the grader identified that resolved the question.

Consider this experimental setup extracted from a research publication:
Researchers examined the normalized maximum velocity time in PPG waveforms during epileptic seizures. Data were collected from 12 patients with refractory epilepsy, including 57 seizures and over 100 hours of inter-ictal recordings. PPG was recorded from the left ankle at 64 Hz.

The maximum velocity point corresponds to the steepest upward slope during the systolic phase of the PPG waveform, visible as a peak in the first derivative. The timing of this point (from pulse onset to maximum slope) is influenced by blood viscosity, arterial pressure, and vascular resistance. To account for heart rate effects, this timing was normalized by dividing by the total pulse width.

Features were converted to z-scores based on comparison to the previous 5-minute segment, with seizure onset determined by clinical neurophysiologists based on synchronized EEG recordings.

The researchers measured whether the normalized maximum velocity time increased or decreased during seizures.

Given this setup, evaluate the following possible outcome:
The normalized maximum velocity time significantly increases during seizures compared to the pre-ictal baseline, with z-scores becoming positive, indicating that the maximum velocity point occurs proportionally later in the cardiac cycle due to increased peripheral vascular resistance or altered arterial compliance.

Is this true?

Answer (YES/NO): YES